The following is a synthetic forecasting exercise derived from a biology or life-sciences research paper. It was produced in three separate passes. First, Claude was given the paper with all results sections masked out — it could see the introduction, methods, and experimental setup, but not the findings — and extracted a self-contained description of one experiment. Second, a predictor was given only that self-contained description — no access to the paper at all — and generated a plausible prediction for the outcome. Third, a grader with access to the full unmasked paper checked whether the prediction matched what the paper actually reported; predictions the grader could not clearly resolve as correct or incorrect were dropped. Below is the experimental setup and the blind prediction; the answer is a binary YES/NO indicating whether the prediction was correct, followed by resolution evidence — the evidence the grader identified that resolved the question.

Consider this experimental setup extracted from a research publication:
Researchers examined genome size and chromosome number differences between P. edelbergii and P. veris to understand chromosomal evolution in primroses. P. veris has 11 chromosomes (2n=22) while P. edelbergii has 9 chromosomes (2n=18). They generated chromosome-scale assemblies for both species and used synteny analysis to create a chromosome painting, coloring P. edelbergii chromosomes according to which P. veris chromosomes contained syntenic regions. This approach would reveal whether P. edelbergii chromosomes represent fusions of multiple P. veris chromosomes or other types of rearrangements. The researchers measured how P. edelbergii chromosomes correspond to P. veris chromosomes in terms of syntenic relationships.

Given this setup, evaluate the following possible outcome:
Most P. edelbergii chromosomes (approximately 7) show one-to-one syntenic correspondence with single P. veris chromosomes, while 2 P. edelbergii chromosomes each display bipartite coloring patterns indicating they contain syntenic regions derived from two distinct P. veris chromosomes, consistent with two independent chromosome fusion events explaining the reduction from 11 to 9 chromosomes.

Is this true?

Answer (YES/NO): NO